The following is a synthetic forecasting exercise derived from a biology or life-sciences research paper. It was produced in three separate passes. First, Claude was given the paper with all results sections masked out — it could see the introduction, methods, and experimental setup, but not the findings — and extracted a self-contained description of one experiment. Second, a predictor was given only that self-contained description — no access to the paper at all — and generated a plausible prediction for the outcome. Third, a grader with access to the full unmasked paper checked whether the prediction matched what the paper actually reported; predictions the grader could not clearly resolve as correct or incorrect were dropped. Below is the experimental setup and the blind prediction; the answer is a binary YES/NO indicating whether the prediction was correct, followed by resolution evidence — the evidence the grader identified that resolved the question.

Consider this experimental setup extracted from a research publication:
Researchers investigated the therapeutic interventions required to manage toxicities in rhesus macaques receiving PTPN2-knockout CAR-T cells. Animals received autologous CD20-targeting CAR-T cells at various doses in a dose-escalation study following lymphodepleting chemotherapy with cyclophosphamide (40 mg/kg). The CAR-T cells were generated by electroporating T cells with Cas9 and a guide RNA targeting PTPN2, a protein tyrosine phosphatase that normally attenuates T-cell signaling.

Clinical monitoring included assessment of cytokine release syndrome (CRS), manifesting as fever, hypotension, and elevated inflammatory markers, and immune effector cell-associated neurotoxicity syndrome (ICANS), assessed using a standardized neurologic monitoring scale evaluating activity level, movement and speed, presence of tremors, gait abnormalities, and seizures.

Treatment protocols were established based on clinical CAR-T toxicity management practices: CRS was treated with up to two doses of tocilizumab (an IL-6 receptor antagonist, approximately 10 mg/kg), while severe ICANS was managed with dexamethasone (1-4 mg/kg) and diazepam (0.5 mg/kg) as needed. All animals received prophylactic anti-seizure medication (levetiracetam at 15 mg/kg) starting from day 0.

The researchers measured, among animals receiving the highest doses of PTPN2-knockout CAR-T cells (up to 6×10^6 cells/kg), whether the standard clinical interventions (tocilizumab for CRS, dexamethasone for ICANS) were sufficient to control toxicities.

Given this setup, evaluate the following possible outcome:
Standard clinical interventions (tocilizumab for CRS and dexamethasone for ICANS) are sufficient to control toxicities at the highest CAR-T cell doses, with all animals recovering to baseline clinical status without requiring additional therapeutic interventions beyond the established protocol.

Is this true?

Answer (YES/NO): NO